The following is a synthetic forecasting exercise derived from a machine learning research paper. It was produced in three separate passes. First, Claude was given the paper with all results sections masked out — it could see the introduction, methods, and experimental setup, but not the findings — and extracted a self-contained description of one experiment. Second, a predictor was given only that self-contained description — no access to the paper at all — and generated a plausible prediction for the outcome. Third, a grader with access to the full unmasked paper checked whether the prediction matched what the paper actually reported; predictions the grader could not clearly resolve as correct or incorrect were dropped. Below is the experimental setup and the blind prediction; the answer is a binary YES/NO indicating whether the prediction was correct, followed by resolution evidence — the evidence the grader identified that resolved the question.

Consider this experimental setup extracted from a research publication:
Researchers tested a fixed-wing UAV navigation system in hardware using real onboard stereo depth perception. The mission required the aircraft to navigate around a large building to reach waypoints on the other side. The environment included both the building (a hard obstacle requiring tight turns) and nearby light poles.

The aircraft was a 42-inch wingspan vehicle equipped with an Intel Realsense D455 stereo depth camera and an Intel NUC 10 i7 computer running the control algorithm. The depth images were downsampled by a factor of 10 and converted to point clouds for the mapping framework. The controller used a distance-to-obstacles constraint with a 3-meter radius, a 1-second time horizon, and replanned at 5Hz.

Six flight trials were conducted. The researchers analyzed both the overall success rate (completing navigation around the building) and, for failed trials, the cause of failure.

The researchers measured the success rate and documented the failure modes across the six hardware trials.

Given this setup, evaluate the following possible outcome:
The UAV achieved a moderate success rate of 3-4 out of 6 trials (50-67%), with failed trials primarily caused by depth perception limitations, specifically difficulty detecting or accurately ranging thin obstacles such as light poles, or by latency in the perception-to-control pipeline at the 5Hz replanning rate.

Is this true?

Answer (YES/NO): NO